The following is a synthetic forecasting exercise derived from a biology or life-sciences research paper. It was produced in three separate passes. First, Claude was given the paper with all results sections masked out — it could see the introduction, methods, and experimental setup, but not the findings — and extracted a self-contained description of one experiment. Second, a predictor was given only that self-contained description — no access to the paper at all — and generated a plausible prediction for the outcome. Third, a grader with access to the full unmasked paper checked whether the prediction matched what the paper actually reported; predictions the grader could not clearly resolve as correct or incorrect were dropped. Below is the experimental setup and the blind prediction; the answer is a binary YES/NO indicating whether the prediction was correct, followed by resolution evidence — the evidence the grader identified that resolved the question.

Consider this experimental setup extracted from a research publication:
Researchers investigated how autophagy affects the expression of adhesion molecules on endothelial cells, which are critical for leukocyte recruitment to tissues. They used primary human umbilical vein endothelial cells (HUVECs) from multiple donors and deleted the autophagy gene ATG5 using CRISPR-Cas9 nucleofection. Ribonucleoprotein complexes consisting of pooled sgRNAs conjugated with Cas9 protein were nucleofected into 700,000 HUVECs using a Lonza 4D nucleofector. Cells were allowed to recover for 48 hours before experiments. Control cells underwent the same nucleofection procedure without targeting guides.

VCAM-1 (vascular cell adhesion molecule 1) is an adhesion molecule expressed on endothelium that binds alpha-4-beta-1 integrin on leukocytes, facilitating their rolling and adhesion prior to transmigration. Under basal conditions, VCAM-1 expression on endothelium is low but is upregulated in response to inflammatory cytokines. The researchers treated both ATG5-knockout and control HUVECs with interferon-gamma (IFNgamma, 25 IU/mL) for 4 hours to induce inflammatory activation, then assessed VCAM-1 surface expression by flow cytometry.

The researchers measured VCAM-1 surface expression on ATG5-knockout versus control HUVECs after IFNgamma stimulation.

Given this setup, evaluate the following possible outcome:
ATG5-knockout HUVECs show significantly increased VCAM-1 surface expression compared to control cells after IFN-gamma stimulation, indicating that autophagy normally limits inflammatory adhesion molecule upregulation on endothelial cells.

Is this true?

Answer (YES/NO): YES